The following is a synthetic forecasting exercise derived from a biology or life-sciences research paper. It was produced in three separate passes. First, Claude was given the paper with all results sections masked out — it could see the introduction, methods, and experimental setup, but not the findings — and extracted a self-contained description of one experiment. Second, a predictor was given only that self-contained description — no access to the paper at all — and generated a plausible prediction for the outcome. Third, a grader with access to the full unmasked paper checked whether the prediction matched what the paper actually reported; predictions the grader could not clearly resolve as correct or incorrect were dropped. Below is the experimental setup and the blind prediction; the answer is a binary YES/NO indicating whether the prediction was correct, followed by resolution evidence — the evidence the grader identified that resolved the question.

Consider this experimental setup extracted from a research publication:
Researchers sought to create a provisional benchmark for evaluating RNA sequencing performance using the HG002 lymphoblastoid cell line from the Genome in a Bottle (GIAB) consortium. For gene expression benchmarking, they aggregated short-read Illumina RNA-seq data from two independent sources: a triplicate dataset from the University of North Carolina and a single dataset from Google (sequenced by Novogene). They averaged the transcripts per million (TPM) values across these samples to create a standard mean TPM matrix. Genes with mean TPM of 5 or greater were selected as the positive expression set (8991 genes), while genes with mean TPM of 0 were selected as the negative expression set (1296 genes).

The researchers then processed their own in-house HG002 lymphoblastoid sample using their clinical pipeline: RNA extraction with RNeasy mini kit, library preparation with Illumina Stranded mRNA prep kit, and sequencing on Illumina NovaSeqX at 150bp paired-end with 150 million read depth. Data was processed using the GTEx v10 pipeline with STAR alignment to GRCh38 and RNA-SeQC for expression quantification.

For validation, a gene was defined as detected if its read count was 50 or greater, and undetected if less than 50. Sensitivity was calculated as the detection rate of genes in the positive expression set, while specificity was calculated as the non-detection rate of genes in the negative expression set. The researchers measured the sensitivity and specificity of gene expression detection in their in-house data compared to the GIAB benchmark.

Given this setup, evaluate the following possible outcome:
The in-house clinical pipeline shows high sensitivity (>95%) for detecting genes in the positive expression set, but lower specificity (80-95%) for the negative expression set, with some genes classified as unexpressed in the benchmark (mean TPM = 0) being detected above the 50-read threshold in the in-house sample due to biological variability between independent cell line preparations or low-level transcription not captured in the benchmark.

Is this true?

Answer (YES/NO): NO